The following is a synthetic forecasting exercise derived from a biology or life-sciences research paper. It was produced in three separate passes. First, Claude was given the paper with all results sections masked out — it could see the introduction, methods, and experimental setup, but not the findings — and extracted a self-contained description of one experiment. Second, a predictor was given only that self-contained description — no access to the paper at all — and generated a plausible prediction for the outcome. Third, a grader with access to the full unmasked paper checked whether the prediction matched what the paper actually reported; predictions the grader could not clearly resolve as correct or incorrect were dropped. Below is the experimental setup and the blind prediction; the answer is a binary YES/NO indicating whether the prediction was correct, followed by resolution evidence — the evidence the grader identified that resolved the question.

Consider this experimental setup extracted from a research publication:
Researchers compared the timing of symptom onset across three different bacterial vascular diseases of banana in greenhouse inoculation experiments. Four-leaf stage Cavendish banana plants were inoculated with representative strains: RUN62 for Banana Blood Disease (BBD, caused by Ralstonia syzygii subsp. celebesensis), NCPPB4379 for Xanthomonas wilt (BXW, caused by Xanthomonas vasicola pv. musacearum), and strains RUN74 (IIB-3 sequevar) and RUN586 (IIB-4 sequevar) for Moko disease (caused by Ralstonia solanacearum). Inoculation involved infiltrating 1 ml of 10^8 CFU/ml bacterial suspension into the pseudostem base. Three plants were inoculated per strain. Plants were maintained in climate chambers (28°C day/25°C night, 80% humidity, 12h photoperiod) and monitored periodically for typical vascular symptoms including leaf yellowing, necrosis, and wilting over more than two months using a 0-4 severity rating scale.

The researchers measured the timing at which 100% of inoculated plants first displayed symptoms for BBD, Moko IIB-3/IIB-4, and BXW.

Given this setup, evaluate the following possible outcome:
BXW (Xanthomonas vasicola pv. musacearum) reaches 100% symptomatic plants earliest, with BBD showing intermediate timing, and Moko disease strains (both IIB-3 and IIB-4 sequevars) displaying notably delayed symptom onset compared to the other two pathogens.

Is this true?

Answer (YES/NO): NO